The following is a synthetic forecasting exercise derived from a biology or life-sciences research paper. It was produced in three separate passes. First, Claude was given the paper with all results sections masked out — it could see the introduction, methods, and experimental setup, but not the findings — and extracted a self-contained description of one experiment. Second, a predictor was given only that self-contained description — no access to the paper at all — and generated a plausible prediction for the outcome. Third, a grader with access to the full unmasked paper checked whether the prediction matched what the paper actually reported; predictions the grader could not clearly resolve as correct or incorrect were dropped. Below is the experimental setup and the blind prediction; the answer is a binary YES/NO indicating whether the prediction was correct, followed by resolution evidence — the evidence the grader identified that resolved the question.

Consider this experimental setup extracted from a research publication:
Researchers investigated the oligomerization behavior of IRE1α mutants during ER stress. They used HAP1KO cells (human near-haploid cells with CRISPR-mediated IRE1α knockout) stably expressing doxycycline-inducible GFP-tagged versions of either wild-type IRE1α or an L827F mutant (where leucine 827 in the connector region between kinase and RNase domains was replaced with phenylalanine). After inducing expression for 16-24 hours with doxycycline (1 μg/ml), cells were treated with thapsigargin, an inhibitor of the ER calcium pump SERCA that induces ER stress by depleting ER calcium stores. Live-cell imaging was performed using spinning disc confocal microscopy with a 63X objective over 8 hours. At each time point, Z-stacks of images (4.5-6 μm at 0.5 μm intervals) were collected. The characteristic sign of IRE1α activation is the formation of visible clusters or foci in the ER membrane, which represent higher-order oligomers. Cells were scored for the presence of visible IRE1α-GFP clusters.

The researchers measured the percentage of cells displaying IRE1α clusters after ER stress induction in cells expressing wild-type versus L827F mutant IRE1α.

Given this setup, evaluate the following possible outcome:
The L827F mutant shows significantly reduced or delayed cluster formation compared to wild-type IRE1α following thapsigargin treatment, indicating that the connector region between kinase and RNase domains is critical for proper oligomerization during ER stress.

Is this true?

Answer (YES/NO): YES